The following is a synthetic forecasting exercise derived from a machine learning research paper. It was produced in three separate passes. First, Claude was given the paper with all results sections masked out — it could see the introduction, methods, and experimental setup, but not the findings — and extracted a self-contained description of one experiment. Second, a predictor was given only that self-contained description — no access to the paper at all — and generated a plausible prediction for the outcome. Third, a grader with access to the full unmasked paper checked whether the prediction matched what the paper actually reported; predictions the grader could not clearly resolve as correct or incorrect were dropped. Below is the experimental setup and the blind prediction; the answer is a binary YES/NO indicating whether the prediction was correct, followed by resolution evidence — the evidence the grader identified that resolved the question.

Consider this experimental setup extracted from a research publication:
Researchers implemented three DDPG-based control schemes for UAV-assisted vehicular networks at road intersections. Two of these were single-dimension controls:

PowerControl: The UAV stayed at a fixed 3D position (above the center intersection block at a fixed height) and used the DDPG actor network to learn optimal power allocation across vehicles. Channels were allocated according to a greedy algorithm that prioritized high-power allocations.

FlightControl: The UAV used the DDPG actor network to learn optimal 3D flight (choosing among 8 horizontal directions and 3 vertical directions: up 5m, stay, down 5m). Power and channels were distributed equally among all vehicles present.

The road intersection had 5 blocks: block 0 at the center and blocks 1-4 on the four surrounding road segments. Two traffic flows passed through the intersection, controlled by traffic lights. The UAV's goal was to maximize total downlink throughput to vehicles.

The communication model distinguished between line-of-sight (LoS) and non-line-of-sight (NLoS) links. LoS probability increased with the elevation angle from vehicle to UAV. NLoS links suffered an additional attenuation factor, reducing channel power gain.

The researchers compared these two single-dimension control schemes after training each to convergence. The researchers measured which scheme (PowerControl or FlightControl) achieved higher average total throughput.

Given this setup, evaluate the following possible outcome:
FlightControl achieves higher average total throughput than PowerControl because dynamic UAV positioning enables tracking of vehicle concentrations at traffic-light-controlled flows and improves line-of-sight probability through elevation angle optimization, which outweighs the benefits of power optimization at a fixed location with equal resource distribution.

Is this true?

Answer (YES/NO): NO